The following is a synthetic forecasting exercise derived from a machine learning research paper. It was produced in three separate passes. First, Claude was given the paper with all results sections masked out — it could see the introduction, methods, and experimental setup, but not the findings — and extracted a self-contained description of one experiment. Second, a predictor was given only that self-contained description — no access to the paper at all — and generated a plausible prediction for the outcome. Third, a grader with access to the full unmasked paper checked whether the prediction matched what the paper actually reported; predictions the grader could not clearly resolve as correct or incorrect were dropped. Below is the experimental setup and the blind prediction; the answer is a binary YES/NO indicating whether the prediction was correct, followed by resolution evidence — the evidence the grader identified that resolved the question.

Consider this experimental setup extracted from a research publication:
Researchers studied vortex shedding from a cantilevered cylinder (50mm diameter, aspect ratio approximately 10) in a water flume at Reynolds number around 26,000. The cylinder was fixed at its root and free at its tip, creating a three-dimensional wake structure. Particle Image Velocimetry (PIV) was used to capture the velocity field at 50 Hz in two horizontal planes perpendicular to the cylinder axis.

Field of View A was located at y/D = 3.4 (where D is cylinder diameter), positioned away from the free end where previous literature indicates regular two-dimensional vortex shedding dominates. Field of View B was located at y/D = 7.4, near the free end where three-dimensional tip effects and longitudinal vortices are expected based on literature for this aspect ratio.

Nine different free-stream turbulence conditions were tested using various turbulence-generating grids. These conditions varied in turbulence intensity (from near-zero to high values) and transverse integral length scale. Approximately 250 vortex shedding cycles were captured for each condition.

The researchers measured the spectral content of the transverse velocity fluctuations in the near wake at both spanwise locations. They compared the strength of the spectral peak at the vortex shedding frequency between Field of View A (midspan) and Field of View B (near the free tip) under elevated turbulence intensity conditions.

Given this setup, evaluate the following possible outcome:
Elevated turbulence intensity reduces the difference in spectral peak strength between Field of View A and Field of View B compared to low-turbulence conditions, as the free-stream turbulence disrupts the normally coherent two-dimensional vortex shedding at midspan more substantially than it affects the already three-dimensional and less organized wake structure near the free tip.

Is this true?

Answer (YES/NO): NO